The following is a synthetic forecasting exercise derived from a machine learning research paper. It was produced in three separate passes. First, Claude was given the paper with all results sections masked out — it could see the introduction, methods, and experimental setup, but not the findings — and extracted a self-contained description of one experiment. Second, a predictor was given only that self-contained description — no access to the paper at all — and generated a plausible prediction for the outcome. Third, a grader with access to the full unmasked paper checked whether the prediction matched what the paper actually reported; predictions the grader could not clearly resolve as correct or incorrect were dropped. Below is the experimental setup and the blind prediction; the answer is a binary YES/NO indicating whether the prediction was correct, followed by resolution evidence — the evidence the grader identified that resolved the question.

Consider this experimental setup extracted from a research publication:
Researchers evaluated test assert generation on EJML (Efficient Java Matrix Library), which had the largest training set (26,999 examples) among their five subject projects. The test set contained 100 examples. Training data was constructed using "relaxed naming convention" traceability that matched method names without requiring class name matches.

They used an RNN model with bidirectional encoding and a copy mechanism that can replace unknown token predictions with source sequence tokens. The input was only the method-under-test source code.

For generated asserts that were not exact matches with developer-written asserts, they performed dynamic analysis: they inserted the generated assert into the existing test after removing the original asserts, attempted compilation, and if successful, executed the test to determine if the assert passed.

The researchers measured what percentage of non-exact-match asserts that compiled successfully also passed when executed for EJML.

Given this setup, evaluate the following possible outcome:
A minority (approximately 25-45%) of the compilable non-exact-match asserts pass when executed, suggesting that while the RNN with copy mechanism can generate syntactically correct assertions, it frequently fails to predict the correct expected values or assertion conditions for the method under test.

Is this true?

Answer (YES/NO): YES